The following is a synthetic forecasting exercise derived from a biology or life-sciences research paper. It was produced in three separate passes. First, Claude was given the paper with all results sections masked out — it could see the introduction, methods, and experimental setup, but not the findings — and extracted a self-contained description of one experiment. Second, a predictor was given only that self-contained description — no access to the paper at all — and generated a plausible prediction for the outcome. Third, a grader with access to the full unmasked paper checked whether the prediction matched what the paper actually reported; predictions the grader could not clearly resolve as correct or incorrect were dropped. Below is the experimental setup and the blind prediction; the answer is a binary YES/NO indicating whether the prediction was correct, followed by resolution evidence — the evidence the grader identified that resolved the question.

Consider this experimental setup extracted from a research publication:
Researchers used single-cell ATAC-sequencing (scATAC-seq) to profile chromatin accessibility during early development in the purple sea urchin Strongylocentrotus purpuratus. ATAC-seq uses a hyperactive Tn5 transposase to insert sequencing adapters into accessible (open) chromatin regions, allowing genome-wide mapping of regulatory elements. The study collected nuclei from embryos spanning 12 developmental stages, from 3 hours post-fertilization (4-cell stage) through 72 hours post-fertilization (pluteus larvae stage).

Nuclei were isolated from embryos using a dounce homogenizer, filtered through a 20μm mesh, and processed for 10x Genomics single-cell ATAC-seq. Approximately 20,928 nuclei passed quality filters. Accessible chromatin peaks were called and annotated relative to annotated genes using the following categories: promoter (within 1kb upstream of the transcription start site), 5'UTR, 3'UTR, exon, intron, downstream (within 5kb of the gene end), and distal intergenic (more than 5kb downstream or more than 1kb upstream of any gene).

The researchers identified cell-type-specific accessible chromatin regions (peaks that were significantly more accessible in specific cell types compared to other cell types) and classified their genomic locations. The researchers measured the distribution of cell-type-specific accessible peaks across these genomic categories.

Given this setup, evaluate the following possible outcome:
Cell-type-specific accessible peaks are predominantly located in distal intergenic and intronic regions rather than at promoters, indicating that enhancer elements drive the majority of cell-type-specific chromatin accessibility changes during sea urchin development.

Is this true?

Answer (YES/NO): NO